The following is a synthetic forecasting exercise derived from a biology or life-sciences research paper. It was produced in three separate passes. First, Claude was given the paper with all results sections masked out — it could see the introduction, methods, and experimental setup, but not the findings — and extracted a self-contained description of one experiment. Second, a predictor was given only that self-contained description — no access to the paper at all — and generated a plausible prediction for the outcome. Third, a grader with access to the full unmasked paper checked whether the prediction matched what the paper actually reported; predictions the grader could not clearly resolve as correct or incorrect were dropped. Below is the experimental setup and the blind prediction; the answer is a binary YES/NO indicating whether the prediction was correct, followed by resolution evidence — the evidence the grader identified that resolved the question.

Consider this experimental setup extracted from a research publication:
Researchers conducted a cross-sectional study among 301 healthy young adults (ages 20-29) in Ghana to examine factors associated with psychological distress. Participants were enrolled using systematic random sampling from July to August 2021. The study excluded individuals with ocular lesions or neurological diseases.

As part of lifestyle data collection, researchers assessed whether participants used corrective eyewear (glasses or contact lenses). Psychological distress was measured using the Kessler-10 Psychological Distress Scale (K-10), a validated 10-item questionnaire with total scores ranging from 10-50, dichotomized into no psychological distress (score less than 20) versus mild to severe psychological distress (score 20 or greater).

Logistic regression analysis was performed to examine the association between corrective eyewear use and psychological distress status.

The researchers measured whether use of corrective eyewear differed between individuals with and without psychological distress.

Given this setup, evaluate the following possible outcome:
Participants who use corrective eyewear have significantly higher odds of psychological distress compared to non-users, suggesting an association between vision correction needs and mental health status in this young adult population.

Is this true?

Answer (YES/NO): NO